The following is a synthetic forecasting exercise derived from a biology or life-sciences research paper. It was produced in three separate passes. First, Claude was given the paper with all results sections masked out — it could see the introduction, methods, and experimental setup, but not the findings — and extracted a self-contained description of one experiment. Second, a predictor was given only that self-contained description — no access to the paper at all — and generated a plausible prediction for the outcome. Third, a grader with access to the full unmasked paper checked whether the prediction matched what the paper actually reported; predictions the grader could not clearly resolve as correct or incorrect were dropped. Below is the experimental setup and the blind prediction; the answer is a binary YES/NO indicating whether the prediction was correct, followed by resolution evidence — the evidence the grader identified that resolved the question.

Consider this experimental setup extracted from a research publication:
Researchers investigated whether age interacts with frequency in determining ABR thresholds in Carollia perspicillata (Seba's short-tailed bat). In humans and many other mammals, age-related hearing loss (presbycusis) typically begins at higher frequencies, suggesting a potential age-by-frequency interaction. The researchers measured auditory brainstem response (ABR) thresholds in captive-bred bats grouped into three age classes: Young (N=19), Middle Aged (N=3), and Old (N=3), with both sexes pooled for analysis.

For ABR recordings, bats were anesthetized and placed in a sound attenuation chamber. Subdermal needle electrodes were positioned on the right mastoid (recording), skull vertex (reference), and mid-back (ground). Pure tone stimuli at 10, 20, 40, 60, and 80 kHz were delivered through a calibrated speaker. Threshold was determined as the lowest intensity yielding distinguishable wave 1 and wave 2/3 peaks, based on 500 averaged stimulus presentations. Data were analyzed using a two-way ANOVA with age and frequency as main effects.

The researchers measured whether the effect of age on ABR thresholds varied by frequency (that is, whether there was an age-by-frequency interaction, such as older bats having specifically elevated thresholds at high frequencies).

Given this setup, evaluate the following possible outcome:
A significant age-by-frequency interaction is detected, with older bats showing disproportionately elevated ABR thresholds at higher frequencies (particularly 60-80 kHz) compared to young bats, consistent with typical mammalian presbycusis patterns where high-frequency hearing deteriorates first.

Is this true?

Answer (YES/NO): NO